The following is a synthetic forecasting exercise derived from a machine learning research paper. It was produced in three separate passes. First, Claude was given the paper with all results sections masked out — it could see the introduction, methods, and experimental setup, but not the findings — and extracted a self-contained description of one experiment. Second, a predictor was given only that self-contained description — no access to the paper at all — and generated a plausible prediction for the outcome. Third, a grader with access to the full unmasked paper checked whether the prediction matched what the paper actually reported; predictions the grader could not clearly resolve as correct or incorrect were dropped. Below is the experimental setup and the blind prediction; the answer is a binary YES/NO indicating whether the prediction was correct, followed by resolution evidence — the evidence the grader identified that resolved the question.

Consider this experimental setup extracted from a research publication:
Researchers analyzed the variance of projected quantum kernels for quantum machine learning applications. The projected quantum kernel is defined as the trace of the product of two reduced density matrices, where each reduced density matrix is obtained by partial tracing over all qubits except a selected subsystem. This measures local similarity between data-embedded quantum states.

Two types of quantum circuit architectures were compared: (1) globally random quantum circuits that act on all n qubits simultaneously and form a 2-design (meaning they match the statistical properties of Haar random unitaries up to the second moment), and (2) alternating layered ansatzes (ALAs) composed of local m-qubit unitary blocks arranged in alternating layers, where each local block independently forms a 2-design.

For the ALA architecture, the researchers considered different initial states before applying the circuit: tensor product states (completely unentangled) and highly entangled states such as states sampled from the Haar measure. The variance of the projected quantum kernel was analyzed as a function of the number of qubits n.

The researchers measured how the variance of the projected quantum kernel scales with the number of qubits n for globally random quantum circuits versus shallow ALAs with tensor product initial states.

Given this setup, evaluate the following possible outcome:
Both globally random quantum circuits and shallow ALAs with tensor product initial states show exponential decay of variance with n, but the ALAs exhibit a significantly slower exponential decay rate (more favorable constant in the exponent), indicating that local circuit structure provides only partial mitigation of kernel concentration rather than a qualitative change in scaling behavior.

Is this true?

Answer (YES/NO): NO